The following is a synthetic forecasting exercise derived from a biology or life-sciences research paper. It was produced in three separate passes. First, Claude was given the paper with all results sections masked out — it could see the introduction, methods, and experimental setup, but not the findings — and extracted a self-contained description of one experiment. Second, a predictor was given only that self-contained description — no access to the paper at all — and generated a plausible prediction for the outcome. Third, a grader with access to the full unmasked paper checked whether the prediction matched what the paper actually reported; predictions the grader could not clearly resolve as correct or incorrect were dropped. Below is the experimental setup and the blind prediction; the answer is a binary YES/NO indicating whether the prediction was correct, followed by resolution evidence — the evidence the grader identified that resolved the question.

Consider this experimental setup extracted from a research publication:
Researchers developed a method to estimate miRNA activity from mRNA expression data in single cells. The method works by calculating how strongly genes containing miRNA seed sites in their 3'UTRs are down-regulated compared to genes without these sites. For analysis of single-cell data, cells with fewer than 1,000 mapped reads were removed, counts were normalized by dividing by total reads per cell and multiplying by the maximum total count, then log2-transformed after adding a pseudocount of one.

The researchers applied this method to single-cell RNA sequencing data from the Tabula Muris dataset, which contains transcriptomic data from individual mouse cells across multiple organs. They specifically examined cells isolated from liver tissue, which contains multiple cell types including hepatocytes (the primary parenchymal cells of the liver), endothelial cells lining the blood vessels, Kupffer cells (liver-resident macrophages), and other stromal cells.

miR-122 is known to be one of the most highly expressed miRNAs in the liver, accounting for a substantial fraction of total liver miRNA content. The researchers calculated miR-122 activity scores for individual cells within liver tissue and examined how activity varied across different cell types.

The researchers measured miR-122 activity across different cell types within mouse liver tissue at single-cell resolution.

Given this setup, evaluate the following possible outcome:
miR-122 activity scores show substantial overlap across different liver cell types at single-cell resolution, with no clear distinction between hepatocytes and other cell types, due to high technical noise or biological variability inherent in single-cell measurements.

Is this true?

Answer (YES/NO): NO